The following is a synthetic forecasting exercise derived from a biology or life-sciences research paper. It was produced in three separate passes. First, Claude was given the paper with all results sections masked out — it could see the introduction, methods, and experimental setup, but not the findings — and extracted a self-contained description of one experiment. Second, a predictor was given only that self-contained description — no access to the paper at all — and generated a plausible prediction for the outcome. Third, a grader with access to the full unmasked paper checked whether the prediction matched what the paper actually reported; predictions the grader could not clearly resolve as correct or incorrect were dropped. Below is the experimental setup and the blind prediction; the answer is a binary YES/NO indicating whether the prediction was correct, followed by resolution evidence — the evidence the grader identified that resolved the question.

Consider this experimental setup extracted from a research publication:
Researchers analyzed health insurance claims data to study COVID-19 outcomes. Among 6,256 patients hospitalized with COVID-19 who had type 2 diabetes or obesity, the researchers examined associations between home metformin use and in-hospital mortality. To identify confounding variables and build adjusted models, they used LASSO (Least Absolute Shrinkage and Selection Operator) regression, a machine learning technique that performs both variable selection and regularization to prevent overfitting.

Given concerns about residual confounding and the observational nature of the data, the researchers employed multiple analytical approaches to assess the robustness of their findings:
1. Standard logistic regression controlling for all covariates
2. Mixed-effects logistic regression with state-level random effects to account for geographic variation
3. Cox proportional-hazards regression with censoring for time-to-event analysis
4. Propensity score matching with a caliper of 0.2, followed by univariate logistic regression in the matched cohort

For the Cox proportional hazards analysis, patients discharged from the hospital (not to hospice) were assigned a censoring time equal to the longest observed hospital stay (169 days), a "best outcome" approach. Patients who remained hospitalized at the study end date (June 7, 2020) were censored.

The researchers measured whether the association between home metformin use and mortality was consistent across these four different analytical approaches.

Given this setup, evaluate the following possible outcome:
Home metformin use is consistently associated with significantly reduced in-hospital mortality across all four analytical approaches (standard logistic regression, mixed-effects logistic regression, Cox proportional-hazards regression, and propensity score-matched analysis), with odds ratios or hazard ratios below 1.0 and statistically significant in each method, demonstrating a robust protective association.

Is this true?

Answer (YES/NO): NO